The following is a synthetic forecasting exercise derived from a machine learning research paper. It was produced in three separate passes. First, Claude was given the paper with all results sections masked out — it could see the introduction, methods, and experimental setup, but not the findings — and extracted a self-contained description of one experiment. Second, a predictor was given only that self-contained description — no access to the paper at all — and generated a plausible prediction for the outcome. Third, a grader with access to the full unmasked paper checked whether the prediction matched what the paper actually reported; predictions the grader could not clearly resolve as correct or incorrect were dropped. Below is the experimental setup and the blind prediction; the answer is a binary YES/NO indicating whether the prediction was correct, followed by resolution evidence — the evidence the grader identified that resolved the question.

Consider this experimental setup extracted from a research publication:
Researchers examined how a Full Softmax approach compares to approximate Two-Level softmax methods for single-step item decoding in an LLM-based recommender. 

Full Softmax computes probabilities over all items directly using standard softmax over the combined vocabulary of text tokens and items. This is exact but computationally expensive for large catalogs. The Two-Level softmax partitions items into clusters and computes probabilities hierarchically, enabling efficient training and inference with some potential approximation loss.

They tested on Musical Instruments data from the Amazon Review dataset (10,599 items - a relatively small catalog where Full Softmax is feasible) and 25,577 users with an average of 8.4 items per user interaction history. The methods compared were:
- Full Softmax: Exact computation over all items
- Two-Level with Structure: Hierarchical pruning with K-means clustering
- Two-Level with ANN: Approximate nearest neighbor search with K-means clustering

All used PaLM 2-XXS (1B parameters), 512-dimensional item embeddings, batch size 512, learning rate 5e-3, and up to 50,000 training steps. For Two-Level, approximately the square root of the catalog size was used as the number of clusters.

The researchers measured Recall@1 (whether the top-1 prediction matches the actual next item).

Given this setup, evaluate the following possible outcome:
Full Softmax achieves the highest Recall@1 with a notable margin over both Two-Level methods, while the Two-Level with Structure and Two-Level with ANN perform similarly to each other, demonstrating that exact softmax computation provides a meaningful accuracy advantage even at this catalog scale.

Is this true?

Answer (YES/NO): NO